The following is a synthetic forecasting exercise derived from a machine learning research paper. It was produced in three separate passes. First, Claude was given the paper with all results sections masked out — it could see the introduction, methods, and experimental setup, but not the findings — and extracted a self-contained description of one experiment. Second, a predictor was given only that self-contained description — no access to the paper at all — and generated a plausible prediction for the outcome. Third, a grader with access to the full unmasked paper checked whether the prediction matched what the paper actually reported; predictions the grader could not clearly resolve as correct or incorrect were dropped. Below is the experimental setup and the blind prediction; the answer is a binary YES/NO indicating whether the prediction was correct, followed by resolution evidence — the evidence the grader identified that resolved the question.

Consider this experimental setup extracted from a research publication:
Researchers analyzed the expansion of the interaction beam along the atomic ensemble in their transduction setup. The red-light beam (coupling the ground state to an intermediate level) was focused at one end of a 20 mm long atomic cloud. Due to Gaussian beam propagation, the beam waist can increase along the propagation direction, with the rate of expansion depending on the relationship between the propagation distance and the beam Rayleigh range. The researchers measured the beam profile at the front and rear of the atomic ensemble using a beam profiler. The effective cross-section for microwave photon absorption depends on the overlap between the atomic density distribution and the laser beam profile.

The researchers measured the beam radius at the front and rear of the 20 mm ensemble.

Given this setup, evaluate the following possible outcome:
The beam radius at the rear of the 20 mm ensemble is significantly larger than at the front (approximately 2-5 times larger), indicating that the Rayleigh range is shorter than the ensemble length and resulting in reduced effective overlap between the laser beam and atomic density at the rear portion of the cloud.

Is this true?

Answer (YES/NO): NO